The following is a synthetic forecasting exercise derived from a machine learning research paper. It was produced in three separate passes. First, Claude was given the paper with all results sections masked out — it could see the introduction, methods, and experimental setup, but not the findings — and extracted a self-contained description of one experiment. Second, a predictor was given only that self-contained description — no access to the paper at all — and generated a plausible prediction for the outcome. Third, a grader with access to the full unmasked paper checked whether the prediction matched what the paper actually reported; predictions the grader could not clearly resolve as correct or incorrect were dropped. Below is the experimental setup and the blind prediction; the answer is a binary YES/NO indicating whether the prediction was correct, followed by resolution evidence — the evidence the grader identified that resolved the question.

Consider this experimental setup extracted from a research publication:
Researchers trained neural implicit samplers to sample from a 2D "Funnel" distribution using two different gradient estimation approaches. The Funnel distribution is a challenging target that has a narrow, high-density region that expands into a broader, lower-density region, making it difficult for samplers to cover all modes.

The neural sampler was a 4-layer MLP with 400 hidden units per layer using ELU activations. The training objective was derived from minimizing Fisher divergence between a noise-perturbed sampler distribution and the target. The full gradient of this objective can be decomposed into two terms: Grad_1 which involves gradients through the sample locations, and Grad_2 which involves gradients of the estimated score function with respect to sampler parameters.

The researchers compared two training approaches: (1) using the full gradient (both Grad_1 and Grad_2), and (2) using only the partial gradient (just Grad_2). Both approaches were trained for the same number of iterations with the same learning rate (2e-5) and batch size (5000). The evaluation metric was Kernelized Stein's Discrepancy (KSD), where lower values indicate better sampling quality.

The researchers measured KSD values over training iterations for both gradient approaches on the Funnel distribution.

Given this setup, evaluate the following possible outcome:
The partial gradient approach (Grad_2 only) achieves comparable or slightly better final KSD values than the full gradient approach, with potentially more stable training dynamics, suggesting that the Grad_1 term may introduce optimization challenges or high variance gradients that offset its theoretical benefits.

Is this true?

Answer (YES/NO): NO